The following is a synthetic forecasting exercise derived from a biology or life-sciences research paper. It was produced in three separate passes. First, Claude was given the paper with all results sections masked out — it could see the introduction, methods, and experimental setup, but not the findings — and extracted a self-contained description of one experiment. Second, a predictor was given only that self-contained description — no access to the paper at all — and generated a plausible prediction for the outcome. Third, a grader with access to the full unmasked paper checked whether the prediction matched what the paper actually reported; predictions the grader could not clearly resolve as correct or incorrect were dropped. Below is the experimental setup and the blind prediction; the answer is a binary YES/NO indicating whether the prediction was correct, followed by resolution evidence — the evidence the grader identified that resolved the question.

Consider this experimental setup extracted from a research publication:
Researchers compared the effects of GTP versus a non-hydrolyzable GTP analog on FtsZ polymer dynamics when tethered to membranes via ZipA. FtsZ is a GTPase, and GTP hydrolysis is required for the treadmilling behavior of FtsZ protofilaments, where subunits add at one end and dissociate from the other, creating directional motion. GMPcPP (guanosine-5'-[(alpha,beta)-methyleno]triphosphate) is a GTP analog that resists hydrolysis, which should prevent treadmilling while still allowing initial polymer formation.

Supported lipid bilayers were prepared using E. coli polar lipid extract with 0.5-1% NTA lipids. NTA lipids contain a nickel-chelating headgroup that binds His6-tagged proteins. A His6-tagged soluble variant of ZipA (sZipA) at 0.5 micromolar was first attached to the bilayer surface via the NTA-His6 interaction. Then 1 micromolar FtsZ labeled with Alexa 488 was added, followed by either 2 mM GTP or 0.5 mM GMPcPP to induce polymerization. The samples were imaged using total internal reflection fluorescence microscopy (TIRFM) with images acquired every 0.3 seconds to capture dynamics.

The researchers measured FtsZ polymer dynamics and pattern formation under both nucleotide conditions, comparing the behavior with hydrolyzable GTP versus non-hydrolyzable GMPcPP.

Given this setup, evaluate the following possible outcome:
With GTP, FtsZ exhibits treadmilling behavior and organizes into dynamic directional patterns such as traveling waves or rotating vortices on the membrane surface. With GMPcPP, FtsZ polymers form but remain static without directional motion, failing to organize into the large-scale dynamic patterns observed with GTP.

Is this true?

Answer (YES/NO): NO